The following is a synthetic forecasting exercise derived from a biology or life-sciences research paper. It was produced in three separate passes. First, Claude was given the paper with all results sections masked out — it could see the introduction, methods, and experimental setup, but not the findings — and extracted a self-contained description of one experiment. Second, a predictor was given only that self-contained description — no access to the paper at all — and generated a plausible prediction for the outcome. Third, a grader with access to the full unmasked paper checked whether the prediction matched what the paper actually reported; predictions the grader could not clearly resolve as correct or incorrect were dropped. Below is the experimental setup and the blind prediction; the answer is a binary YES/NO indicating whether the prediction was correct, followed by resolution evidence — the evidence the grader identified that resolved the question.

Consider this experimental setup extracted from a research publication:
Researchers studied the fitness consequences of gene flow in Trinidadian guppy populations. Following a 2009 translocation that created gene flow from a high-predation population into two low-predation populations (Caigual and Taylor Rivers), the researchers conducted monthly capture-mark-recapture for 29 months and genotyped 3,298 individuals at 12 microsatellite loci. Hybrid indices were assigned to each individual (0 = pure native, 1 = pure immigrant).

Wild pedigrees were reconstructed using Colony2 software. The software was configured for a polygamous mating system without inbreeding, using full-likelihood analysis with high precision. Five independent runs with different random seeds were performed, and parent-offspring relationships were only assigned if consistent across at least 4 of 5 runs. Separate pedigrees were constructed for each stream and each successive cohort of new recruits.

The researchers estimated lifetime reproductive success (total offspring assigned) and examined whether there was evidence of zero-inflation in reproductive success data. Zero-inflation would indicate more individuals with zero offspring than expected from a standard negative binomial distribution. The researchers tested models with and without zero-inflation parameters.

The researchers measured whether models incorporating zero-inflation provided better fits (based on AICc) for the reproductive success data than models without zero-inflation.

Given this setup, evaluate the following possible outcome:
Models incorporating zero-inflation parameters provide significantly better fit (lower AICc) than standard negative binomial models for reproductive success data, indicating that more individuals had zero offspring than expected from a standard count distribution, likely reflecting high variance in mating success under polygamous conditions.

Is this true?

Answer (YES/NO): NO